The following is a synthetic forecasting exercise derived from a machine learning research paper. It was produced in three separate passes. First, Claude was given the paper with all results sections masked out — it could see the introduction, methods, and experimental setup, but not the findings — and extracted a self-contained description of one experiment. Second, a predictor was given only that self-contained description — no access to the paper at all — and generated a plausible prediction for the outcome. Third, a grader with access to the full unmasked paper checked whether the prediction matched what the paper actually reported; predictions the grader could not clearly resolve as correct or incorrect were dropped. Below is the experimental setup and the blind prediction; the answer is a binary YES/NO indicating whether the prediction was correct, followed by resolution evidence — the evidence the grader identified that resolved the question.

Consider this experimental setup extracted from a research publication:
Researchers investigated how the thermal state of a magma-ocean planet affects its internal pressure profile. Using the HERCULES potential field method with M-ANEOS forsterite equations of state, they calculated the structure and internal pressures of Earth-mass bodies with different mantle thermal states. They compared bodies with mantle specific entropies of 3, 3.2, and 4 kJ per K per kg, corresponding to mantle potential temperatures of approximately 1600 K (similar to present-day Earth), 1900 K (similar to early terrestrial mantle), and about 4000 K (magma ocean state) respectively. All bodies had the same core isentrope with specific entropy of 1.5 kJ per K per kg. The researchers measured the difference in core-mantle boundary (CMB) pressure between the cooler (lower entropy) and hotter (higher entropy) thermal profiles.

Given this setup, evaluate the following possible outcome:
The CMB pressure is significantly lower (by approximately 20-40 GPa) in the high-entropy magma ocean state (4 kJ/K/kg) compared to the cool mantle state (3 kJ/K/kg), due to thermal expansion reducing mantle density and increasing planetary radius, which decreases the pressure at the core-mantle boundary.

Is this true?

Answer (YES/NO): NO